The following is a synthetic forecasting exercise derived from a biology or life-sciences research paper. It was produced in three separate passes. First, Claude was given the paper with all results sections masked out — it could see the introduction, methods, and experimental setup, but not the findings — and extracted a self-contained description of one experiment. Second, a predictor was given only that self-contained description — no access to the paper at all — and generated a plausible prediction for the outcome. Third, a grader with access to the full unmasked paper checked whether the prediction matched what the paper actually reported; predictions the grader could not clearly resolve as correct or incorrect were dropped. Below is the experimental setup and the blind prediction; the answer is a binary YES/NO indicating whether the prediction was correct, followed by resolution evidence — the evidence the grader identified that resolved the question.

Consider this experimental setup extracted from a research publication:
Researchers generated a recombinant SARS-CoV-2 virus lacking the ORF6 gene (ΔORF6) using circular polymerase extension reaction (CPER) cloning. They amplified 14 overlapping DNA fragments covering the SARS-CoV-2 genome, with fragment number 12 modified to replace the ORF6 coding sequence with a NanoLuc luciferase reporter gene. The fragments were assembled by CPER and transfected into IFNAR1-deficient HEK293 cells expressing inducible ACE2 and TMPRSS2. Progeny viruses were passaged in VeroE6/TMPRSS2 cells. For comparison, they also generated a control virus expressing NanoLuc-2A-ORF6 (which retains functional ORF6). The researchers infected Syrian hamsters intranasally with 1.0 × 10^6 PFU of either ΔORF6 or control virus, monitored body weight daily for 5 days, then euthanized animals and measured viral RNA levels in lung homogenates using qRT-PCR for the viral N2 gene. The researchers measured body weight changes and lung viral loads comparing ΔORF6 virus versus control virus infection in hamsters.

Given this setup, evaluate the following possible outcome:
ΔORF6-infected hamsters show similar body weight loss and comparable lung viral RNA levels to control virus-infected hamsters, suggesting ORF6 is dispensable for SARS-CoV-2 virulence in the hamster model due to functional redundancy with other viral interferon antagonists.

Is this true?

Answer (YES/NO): NO